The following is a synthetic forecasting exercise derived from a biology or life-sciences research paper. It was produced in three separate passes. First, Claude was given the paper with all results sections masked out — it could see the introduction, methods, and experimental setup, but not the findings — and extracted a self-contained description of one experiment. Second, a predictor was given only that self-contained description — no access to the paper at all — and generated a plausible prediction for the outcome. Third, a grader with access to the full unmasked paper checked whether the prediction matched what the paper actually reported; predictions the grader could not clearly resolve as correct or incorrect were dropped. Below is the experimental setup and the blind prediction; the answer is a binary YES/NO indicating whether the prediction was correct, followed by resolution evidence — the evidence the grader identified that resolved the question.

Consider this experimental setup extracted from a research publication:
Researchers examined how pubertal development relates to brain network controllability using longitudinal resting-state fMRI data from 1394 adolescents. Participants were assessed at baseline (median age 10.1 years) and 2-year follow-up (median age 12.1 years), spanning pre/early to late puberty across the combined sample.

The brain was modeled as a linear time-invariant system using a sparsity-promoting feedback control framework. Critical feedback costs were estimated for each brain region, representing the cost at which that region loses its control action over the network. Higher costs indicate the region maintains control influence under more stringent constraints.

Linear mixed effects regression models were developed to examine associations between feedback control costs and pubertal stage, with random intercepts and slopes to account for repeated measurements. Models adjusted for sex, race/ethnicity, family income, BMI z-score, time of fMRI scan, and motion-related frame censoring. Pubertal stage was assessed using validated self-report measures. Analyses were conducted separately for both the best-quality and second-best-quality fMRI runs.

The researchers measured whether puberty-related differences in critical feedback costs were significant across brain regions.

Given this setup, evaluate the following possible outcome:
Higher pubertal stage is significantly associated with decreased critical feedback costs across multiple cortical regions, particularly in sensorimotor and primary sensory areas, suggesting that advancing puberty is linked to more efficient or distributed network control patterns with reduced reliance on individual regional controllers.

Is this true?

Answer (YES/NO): NO